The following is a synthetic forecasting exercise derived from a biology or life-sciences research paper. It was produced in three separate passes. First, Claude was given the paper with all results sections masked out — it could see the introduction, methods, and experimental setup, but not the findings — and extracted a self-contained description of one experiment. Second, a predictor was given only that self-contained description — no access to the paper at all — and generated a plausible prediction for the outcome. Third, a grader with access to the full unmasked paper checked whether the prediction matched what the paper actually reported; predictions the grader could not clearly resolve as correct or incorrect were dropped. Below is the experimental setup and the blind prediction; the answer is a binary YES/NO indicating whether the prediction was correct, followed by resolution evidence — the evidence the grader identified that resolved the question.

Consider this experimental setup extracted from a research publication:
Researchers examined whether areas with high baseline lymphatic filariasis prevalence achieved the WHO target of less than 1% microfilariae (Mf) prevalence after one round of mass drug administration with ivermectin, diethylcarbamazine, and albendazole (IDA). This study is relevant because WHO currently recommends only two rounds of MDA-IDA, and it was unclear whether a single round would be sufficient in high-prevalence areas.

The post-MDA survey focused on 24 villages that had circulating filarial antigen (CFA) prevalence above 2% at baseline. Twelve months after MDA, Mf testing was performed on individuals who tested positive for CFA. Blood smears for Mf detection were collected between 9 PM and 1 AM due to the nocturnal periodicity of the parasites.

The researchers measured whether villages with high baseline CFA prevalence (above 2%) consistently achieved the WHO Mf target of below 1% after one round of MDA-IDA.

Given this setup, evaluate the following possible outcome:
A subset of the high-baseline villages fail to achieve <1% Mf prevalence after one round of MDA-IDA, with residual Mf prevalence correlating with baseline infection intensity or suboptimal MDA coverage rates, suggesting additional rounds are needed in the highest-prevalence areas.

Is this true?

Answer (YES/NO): YES